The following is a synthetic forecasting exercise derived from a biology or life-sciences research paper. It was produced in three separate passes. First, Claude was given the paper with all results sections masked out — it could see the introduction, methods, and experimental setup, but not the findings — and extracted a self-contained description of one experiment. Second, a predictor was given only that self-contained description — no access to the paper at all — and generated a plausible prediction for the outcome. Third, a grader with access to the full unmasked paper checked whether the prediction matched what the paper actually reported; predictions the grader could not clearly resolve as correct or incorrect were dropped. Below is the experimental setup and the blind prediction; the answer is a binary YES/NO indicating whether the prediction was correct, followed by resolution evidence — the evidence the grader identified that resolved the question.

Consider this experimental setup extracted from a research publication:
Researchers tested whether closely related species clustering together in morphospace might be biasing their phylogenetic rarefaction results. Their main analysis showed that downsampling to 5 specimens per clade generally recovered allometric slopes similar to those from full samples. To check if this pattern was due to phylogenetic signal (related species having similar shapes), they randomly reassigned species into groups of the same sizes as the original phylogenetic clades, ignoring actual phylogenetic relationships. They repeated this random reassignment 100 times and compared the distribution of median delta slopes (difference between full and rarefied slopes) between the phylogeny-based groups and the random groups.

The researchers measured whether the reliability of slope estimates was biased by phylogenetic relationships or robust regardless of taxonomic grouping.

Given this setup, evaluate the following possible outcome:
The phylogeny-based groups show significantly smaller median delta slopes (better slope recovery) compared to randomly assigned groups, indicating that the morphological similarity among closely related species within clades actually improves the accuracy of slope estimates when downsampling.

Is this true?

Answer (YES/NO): NO